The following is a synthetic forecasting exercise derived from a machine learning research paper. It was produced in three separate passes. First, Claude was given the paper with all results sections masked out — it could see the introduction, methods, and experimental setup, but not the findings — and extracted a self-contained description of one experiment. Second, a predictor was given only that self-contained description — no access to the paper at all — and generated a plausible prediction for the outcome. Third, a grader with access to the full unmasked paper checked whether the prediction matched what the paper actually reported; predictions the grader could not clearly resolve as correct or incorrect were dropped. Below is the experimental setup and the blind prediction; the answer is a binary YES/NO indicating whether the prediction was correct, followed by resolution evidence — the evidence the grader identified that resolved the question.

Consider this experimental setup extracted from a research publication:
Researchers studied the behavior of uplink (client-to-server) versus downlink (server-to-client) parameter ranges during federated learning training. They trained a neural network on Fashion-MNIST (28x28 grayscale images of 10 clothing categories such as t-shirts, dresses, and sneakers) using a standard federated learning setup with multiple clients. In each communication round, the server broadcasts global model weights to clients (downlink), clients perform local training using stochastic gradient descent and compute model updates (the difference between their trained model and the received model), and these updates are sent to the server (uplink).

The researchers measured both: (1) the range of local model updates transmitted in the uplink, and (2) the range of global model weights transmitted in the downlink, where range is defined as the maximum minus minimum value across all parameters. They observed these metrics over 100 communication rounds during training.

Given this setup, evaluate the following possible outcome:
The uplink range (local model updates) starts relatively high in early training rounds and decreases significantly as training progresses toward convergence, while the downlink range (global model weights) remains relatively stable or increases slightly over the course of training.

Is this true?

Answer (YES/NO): NO